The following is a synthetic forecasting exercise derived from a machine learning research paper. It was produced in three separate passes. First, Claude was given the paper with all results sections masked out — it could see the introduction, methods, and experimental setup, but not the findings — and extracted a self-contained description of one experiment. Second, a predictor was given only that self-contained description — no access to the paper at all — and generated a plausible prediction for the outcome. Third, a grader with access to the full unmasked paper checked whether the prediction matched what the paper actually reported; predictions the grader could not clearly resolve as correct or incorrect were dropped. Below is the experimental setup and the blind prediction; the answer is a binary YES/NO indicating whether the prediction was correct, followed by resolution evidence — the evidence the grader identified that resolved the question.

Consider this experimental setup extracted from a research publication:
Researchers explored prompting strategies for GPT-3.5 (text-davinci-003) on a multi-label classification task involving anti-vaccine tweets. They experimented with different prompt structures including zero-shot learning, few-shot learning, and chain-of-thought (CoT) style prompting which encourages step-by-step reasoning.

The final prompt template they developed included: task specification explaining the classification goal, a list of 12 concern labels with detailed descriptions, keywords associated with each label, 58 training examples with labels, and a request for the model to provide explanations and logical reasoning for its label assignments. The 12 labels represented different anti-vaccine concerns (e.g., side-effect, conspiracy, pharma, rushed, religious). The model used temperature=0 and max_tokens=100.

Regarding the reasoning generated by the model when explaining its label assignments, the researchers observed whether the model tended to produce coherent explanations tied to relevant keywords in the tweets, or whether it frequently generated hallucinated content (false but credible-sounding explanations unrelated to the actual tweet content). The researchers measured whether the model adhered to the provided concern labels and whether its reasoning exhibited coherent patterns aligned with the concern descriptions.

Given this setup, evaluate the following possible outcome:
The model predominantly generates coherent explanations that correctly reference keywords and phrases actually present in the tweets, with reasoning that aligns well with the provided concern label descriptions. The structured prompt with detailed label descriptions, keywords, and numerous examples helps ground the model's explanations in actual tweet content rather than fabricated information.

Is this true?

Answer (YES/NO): YES